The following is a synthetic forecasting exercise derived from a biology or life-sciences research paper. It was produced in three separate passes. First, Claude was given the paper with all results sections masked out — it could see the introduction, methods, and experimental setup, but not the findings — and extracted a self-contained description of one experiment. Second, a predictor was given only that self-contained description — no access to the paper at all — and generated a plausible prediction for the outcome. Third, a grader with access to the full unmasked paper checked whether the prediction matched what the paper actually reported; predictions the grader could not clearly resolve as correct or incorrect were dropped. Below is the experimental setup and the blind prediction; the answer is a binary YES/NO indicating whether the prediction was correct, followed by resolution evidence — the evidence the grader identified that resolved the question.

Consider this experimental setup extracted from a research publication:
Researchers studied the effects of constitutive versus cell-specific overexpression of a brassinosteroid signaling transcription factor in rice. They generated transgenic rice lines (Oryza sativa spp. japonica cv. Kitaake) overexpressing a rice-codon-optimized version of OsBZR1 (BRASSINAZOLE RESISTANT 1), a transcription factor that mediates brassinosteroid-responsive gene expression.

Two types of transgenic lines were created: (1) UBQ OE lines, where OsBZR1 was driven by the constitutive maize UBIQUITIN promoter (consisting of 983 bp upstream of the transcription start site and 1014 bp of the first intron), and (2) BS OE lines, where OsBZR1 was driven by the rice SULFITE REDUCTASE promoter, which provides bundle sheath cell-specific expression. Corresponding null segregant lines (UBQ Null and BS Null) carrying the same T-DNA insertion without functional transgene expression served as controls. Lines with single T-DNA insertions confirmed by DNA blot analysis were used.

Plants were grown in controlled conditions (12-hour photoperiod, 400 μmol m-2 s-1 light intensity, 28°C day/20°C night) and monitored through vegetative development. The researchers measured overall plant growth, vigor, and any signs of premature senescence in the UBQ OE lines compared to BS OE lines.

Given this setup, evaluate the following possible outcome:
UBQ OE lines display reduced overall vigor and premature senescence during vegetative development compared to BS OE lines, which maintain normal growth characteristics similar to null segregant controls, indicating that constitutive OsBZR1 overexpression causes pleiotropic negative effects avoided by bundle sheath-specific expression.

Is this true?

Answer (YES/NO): YES